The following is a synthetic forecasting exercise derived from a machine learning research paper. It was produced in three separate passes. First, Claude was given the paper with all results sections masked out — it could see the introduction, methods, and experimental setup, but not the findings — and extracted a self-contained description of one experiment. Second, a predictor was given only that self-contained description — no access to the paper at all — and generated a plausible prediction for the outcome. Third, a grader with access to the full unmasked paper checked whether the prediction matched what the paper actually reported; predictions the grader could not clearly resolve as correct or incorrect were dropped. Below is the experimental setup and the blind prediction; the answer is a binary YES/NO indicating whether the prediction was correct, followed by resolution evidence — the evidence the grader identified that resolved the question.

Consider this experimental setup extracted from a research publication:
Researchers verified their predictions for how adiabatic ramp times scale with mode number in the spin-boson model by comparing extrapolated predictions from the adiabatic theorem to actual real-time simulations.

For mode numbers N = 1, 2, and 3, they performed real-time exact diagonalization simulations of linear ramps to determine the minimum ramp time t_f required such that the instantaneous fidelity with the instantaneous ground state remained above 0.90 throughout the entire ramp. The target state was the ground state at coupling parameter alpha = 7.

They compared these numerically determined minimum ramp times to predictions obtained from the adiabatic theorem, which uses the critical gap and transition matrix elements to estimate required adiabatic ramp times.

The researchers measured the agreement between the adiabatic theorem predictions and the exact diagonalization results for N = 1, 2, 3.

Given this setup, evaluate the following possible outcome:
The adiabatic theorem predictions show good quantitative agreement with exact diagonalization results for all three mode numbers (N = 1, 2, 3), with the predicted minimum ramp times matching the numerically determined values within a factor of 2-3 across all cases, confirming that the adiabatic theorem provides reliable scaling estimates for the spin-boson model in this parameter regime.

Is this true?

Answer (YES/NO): YES